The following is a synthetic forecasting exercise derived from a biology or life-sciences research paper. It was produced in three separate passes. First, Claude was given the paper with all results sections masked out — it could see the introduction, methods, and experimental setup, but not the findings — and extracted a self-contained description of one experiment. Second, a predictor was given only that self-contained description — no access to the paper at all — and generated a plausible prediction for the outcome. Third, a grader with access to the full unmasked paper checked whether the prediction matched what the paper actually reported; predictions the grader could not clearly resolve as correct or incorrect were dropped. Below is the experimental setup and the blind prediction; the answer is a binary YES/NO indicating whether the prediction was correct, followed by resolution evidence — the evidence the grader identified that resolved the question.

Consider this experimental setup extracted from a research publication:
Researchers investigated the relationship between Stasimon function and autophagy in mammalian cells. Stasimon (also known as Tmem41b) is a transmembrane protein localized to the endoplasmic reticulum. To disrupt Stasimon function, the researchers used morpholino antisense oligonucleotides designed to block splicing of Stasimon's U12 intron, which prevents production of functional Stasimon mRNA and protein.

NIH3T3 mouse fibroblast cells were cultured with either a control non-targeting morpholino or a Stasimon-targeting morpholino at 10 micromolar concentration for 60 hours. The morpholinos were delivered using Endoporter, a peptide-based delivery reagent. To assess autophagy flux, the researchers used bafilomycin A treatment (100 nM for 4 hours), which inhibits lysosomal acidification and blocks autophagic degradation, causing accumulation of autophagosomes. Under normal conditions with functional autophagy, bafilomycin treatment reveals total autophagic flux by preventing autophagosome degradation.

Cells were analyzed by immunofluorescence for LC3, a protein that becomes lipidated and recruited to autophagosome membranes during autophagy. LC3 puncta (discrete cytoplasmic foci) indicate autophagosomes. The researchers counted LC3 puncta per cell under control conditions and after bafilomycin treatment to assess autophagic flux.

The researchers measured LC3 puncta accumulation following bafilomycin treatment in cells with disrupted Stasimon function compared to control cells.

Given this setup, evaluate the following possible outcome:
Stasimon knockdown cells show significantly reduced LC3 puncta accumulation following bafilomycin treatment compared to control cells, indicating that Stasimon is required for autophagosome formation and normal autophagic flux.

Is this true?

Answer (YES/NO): NO